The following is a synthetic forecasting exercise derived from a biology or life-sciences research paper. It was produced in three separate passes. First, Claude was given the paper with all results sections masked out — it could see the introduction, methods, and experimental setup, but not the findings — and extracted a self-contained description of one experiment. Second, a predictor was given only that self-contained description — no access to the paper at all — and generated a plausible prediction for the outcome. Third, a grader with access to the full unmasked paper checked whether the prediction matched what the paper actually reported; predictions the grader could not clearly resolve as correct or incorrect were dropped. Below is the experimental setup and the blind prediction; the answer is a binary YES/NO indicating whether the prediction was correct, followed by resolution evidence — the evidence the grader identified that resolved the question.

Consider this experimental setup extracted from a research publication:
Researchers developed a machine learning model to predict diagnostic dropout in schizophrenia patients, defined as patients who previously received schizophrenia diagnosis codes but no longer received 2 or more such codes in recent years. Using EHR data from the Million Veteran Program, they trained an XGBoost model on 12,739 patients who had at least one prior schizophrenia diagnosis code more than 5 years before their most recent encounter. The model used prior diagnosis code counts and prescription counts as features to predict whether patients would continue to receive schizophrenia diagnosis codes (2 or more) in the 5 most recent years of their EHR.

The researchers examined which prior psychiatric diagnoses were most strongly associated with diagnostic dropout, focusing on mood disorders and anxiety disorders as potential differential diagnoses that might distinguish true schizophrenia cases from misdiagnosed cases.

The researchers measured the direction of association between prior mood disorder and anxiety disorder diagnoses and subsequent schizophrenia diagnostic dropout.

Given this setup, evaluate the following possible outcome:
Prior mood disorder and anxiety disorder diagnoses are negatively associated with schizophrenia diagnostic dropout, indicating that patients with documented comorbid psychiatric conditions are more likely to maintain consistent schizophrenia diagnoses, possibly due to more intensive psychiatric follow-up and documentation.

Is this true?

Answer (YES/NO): NO